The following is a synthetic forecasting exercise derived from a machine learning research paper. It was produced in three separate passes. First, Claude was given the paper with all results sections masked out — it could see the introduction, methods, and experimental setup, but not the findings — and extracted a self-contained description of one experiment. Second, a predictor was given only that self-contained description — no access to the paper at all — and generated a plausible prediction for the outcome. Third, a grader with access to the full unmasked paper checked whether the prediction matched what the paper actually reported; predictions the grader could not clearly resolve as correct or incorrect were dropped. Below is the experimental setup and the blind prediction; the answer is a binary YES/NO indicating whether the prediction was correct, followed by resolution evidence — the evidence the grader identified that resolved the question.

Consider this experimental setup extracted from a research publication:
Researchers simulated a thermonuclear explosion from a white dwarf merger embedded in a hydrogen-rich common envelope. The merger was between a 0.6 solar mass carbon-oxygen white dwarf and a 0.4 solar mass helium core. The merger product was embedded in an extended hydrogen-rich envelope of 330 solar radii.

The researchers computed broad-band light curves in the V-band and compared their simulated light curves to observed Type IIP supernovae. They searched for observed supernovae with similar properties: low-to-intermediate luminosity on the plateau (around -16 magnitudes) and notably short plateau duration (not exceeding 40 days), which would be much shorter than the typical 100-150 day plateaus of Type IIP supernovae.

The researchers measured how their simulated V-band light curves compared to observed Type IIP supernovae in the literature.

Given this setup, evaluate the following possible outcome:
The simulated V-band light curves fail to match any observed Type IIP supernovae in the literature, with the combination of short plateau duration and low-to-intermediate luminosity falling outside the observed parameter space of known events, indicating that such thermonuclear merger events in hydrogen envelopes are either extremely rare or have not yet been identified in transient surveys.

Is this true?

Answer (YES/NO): NO